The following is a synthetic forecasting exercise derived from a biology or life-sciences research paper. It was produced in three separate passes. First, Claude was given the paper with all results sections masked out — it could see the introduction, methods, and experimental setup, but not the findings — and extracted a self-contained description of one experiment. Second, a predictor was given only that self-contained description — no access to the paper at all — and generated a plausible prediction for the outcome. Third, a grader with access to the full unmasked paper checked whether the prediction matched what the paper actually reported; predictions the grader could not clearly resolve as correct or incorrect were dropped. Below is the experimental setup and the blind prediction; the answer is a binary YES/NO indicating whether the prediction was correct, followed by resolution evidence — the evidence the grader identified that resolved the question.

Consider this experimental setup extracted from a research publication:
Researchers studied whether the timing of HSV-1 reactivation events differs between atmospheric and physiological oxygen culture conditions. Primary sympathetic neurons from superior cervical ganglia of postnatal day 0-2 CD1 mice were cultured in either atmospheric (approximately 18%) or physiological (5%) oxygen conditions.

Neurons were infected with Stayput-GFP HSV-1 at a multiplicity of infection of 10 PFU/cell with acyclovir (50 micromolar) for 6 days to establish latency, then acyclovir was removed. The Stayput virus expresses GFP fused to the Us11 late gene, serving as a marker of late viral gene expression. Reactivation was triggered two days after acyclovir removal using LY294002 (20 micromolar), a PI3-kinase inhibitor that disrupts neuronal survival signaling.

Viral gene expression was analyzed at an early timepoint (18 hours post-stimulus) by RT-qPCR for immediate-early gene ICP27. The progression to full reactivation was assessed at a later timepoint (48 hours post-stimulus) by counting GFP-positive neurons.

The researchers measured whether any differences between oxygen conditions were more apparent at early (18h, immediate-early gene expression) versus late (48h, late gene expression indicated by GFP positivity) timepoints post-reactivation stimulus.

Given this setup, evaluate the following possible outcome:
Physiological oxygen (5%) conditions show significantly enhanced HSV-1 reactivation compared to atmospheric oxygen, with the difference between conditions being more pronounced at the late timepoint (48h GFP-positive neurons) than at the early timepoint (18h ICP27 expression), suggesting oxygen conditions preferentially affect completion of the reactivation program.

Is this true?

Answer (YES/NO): NO